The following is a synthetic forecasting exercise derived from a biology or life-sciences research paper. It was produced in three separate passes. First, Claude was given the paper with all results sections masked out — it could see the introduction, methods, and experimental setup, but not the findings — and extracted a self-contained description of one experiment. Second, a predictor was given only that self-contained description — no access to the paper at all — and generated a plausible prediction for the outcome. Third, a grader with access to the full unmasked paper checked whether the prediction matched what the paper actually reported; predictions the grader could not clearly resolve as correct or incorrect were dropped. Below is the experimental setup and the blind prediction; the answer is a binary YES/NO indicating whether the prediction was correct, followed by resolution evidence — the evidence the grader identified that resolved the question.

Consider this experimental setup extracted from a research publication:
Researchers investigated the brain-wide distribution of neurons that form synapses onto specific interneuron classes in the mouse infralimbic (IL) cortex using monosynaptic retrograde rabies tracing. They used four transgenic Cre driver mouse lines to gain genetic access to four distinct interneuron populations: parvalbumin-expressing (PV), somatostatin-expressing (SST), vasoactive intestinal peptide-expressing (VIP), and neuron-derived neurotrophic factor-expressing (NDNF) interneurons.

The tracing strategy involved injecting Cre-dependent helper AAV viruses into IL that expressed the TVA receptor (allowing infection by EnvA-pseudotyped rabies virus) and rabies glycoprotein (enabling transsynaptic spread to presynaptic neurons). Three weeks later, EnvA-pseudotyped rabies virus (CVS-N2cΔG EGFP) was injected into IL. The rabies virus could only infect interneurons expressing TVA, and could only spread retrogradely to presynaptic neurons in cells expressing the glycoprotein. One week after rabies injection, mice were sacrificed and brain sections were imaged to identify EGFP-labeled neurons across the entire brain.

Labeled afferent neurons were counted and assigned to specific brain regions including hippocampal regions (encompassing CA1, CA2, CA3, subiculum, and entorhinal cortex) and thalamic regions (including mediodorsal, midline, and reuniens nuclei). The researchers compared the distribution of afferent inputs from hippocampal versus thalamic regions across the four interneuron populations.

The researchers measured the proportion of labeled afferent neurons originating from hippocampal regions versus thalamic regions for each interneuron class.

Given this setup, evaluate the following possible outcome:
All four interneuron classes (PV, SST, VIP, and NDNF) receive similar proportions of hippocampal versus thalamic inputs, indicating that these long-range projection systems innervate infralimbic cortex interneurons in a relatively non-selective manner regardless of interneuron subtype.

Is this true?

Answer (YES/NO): NO